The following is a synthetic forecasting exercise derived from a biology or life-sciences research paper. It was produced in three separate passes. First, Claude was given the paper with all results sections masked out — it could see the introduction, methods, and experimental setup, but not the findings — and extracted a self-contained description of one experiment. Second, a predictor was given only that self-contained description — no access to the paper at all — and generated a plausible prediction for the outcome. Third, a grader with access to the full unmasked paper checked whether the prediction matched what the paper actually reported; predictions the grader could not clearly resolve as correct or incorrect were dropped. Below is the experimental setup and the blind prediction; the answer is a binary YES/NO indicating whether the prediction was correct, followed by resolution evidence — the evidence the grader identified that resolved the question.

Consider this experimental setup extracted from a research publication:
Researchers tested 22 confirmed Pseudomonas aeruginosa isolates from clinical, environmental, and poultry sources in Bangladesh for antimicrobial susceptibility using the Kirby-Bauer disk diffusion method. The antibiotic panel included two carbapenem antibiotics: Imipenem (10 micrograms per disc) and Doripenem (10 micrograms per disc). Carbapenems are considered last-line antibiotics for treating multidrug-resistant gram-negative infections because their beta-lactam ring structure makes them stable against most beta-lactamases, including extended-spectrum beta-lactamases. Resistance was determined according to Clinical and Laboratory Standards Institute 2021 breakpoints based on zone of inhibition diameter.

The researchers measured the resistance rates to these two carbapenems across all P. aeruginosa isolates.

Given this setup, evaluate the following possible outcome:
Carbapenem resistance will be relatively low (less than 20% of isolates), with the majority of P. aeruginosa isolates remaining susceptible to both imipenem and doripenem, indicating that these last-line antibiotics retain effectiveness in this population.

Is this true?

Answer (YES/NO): NO